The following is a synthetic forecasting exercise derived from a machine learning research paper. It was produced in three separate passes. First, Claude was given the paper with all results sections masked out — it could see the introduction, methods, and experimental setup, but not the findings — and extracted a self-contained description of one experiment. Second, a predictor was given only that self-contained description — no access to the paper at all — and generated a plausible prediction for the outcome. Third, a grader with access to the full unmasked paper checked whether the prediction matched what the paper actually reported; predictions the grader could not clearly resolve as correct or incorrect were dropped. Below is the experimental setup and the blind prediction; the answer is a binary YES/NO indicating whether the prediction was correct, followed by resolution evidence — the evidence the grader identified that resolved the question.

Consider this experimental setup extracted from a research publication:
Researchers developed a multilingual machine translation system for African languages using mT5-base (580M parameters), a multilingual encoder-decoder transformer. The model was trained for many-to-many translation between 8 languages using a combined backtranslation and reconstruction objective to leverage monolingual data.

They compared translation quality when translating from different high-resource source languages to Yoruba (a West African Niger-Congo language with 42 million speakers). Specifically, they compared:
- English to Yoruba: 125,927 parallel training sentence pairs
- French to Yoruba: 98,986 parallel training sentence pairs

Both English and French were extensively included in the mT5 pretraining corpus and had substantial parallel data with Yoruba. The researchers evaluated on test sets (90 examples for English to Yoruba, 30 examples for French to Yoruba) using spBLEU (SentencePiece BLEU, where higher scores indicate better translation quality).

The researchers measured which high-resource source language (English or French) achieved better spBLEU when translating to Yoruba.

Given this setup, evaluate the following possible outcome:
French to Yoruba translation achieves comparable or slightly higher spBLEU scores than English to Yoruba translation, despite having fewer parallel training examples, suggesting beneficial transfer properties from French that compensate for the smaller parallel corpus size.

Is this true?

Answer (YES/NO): NO